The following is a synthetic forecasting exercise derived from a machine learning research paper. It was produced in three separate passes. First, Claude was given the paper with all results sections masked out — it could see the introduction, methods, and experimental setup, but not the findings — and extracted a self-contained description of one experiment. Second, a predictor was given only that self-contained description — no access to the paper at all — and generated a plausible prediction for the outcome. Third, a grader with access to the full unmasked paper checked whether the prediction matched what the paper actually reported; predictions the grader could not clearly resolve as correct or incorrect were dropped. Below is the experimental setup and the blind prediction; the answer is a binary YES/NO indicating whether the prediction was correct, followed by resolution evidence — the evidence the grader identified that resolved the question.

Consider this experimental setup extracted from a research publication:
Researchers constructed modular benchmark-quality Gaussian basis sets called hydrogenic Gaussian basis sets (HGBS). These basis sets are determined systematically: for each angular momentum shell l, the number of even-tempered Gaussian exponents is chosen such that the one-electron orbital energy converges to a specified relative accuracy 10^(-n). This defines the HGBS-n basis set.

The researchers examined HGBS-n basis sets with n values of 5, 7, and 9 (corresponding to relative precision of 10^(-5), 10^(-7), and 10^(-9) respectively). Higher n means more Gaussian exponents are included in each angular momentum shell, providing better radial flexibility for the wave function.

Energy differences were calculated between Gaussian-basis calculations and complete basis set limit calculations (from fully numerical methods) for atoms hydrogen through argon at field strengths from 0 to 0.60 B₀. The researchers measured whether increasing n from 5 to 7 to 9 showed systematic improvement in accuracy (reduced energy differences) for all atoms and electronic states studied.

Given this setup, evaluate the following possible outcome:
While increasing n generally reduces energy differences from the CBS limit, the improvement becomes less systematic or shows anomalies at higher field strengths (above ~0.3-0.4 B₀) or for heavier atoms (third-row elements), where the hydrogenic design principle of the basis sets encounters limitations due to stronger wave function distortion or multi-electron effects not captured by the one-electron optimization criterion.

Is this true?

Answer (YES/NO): NO